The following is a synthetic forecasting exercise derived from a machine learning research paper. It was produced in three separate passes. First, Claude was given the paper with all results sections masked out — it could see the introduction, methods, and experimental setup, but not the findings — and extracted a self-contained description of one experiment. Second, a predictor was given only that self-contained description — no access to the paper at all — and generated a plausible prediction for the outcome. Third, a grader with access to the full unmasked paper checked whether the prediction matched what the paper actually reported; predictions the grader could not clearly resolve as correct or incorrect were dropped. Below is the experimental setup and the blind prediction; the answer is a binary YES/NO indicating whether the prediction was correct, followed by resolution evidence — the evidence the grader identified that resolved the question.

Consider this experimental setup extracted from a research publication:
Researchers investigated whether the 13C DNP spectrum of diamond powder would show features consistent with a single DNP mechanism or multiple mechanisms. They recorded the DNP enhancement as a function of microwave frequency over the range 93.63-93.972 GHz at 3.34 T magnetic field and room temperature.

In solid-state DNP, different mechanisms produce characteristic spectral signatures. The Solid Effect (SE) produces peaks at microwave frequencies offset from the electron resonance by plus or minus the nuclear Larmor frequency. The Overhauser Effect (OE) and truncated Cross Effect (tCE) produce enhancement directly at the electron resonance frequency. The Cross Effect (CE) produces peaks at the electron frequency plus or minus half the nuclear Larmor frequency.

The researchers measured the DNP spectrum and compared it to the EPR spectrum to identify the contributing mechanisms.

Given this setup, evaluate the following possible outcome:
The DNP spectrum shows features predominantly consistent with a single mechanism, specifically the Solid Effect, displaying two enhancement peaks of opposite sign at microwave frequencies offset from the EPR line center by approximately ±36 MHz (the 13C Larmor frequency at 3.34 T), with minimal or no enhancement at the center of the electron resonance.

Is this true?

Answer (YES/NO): NO